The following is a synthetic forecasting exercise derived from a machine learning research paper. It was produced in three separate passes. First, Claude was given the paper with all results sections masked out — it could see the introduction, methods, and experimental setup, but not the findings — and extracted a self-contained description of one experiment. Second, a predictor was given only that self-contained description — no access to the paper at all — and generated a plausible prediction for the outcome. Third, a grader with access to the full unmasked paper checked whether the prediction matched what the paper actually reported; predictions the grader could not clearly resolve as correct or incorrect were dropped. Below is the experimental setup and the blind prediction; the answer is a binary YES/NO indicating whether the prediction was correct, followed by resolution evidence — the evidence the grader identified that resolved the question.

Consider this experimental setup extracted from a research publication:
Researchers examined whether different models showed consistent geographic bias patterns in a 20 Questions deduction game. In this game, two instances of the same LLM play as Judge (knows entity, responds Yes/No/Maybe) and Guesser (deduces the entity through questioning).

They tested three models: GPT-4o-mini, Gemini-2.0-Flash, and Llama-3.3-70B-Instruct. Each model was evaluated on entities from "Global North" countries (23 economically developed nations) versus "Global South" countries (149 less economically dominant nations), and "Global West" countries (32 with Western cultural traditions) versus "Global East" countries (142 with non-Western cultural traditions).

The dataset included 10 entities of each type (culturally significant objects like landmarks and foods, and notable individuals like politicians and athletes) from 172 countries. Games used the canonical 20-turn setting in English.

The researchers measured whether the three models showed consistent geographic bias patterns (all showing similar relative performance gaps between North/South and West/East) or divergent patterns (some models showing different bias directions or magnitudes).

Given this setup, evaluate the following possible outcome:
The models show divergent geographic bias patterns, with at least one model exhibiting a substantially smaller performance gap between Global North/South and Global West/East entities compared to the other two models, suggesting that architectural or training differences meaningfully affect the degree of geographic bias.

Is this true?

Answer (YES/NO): YES